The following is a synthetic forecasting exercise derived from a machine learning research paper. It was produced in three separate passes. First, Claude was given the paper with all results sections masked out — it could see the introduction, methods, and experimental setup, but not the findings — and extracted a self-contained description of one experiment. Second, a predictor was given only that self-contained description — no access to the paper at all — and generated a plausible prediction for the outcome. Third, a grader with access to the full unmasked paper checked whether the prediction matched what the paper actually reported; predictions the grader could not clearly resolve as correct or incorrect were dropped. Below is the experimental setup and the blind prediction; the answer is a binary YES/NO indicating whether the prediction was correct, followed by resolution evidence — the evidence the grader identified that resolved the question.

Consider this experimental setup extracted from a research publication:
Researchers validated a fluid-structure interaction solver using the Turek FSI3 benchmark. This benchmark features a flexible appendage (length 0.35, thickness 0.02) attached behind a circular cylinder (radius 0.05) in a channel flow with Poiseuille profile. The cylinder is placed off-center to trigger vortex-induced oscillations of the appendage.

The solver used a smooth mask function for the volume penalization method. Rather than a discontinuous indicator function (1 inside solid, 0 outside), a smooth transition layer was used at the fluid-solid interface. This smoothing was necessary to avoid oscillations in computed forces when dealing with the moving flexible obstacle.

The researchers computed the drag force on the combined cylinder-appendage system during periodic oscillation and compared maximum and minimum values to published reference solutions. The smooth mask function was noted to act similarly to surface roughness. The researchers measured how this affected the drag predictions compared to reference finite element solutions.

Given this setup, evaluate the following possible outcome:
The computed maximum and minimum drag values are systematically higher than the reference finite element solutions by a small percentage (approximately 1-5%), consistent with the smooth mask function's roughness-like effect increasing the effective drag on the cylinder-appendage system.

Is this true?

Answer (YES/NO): YES